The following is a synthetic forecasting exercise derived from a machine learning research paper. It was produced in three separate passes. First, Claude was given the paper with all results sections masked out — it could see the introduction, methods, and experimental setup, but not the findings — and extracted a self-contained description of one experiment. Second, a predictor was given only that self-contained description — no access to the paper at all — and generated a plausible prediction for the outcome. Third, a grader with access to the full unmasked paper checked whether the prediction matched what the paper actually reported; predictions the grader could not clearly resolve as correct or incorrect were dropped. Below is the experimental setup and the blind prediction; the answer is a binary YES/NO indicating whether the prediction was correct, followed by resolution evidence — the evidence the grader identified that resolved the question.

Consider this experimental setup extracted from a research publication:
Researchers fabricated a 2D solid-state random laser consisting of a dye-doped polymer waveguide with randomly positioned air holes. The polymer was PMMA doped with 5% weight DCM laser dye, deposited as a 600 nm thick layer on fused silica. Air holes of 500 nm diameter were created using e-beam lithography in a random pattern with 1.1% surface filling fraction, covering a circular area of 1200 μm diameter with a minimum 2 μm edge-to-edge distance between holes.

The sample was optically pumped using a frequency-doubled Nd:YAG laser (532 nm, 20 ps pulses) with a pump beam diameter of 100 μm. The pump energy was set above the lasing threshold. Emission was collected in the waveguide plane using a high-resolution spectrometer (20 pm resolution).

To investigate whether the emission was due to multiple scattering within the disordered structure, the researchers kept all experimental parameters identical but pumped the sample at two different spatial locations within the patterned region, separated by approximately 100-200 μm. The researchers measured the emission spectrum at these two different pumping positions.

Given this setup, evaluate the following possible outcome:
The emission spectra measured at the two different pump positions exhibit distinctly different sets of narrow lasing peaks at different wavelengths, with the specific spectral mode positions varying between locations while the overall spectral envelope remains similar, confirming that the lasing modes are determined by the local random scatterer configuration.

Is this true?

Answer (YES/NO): YES